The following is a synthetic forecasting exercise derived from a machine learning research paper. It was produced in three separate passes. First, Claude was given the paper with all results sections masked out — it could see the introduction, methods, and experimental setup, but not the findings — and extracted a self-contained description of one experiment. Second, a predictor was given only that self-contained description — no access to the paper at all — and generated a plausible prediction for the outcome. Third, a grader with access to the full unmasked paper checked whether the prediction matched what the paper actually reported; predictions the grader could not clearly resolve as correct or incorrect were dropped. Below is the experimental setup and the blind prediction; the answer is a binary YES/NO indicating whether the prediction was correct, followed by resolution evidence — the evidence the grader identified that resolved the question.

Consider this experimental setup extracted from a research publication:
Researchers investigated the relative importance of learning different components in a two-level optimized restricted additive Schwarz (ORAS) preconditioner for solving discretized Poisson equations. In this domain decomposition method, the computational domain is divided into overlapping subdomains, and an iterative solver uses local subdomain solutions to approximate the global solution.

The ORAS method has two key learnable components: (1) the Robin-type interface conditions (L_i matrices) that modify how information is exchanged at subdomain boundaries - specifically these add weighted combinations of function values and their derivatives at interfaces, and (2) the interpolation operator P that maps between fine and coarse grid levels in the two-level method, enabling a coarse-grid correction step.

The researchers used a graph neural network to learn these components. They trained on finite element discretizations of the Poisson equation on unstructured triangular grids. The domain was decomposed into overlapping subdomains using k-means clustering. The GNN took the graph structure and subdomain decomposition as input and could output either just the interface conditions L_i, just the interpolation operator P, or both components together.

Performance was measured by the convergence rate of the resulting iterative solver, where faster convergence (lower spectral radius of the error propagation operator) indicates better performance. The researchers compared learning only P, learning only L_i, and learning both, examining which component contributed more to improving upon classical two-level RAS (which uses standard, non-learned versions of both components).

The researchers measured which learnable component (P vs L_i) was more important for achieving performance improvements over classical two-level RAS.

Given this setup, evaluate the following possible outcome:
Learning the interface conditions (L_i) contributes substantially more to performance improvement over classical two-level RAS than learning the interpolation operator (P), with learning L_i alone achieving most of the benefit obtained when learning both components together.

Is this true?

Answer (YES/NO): NO